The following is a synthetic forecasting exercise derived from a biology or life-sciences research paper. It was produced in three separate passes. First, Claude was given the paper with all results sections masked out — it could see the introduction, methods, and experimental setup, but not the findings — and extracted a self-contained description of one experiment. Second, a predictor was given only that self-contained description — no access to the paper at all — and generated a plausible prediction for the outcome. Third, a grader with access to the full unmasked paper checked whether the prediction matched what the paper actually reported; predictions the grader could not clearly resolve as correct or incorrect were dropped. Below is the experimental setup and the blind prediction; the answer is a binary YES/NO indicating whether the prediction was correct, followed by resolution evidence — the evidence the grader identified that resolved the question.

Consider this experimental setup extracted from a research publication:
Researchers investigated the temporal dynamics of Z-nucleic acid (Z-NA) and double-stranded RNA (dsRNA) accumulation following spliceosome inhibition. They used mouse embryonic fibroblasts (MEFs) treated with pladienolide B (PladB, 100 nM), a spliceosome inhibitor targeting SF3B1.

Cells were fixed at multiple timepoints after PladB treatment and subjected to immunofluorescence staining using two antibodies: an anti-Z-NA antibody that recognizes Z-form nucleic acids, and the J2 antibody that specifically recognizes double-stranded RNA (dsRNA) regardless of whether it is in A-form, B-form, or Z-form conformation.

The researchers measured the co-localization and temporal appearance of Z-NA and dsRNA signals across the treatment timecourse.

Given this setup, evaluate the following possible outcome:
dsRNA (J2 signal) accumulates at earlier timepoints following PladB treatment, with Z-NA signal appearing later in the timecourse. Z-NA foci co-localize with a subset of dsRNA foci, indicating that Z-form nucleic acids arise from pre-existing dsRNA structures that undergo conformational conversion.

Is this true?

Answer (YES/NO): NO